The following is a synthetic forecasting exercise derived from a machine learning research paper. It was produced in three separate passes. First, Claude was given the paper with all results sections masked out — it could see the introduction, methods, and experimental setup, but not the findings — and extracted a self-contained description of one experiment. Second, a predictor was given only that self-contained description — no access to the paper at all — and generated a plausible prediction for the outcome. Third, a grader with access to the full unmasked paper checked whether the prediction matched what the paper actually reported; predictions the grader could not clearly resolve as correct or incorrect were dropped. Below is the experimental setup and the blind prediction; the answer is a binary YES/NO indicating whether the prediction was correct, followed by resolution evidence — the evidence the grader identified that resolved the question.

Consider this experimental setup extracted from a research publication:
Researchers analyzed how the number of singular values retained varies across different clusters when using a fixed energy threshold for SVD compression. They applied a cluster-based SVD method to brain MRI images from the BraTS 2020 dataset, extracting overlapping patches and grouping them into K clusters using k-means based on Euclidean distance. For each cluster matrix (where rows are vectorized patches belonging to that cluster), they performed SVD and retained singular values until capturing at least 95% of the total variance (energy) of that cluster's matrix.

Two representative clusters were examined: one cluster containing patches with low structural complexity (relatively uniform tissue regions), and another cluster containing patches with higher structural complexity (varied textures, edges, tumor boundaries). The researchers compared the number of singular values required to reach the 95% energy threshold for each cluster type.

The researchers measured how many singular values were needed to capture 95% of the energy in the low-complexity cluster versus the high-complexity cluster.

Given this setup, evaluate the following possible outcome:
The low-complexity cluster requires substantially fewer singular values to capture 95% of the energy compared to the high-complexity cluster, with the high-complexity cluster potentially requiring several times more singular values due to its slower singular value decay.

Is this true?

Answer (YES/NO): YES